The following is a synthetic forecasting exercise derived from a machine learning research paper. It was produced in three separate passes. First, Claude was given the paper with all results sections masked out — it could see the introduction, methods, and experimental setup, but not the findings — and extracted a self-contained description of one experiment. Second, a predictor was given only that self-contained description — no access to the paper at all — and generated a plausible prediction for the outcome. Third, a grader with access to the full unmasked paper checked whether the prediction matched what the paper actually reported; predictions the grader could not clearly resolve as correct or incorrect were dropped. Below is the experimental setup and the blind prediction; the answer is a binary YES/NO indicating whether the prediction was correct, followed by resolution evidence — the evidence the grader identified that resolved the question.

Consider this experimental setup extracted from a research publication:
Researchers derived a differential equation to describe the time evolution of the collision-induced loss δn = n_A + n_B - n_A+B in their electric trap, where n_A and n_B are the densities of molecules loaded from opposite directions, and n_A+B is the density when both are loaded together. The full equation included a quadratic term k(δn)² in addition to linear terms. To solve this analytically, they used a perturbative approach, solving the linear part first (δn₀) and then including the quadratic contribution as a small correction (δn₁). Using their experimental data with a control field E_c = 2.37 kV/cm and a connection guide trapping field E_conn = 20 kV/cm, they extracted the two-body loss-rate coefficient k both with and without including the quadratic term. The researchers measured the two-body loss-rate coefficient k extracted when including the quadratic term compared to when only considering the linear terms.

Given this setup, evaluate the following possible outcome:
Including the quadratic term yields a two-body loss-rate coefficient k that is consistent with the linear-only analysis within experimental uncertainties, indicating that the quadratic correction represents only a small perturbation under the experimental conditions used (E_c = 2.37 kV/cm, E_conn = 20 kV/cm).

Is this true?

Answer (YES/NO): YES